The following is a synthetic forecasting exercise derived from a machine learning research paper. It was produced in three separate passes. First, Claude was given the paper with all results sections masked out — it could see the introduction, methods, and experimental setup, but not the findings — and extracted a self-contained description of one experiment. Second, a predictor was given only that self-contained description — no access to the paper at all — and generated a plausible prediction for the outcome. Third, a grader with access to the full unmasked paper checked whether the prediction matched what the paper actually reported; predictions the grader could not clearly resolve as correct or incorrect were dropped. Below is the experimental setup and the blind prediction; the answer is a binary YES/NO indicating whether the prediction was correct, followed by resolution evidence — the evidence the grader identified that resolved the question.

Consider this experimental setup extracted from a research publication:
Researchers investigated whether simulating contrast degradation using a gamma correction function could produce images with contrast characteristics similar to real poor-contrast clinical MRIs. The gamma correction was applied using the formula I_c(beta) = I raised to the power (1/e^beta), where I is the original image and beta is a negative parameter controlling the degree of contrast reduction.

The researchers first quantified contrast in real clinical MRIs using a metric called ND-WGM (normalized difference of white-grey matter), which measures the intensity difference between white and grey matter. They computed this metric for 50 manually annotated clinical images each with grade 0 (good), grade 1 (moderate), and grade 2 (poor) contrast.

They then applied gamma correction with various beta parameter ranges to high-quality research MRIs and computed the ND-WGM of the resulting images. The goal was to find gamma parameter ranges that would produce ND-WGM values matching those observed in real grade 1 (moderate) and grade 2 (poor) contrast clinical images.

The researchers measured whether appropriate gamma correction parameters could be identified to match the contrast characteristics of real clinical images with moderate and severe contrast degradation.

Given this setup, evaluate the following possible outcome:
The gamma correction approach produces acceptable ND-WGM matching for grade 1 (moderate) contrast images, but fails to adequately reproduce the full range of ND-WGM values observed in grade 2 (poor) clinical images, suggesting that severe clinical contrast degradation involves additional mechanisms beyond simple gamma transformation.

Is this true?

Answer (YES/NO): NO